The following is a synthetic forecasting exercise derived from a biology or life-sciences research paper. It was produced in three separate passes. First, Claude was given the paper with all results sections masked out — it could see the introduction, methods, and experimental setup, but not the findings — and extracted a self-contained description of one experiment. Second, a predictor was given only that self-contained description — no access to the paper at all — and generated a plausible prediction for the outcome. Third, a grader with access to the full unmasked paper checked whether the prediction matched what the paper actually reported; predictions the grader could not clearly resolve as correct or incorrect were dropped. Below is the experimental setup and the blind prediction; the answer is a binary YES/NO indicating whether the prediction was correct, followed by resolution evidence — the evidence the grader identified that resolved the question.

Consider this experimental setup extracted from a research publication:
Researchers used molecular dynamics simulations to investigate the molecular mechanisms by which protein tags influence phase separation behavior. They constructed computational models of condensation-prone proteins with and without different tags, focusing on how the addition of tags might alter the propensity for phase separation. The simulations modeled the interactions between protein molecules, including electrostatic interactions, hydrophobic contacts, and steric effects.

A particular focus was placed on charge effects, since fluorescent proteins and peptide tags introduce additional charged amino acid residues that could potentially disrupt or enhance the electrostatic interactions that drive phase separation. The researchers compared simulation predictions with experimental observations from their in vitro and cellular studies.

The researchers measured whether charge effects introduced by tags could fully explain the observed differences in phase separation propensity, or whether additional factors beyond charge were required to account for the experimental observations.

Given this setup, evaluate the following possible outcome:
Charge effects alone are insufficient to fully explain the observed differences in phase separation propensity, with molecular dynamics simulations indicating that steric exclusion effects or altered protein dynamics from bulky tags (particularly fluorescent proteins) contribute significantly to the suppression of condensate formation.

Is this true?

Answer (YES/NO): NO